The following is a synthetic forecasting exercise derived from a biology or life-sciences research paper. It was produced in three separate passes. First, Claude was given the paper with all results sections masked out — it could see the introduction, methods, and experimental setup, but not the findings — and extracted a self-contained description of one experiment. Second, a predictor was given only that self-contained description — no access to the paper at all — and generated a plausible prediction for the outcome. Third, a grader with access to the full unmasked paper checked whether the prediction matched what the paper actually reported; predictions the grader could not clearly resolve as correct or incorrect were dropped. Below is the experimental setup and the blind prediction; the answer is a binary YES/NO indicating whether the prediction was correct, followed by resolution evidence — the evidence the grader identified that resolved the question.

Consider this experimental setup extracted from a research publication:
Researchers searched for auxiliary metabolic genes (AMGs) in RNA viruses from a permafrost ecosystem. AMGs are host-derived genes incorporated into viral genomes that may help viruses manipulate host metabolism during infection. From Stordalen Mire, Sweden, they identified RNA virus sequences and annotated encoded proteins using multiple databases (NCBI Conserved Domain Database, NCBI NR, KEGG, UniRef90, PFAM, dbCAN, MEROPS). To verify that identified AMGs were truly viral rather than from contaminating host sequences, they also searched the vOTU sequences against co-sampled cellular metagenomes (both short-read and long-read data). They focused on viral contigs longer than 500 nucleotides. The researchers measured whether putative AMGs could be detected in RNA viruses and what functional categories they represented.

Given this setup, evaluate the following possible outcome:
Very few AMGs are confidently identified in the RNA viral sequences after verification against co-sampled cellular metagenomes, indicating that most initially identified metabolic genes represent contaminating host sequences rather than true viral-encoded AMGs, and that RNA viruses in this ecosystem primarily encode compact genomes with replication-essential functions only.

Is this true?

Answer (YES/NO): NO